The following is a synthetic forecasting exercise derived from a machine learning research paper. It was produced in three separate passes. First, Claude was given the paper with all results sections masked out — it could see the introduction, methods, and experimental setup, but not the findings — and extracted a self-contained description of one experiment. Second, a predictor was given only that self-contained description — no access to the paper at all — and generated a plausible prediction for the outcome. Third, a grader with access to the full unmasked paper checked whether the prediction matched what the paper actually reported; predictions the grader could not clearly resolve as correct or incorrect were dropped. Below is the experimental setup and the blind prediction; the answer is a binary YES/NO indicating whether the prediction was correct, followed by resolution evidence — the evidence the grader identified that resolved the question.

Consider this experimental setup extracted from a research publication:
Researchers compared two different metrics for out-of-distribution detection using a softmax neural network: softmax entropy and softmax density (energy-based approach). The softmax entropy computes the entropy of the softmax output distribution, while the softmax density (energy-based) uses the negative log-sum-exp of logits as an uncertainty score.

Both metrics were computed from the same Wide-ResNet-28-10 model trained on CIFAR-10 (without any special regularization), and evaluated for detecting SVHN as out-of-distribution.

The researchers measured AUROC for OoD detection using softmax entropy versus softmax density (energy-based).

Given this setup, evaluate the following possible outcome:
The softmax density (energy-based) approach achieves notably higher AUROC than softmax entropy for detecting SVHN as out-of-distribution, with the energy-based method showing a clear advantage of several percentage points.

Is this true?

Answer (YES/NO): NO